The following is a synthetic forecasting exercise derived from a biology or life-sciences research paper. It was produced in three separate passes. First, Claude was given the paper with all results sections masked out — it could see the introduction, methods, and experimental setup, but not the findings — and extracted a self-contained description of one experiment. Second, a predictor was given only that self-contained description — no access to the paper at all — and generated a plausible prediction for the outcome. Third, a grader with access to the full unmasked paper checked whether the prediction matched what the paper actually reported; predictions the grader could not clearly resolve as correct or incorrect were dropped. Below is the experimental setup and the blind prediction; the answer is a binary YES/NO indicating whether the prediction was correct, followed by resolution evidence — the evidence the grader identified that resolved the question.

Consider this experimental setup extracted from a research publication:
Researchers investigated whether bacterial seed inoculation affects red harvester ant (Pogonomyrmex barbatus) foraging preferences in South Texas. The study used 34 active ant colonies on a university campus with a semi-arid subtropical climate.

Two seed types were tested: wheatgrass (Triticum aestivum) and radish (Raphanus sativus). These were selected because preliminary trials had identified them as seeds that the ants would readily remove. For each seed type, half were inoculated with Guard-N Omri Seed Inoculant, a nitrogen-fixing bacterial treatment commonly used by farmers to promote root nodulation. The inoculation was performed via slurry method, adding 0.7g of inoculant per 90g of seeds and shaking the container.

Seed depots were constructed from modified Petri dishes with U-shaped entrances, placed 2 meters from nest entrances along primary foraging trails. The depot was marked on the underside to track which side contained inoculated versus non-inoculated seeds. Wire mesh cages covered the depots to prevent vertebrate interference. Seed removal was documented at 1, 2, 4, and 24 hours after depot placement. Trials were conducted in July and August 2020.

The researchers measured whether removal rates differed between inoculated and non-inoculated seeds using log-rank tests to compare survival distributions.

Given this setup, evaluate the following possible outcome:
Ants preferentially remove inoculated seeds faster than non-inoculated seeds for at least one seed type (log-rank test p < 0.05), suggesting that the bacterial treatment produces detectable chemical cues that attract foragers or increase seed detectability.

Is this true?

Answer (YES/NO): NO